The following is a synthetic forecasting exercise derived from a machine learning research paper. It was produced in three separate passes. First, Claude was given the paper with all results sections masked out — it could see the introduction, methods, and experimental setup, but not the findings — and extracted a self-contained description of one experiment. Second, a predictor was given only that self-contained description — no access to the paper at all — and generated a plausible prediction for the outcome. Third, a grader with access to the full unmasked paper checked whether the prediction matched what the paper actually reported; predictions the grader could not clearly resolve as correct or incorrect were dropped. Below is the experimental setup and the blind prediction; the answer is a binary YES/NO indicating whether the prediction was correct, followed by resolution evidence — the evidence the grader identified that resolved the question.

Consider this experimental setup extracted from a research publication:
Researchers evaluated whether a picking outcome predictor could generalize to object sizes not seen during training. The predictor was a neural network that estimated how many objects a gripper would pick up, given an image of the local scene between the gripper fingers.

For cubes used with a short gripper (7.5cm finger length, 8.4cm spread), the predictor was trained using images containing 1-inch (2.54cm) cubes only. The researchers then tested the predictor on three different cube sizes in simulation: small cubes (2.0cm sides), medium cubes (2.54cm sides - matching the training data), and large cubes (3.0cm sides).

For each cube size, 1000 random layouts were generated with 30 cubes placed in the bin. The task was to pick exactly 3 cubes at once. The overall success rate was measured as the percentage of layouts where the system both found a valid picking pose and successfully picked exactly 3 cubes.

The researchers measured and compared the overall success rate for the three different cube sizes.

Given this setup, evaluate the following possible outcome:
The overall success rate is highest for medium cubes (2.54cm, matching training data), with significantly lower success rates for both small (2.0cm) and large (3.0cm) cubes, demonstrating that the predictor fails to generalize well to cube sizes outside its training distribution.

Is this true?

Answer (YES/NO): NO